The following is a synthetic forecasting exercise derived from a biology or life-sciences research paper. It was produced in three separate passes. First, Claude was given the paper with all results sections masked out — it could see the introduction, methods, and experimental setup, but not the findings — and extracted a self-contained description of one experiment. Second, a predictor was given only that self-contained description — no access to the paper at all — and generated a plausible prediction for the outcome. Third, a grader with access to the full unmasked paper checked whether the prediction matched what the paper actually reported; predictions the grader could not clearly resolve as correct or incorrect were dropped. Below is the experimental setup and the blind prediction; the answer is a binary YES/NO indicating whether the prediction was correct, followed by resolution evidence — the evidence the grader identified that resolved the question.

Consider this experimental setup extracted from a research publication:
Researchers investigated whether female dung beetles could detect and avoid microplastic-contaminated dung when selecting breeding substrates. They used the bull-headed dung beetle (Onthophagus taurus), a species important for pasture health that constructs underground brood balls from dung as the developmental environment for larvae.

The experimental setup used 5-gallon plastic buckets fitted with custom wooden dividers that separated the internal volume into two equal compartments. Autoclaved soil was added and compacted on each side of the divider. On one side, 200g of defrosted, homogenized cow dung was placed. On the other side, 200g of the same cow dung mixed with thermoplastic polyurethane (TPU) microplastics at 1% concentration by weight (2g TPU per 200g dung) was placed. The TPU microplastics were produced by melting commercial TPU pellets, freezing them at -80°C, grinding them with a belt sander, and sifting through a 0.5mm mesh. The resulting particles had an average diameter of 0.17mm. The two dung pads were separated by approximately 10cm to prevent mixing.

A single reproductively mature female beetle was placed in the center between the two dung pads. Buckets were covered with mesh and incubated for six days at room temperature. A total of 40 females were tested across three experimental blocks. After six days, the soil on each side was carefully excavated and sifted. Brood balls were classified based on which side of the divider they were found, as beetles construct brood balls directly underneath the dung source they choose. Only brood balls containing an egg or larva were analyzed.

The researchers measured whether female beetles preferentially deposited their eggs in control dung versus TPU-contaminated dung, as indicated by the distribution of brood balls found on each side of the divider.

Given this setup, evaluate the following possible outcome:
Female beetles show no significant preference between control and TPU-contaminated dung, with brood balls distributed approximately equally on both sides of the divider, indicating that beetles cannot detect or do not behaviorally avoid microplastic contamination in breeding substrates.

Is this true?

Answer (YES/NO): YES